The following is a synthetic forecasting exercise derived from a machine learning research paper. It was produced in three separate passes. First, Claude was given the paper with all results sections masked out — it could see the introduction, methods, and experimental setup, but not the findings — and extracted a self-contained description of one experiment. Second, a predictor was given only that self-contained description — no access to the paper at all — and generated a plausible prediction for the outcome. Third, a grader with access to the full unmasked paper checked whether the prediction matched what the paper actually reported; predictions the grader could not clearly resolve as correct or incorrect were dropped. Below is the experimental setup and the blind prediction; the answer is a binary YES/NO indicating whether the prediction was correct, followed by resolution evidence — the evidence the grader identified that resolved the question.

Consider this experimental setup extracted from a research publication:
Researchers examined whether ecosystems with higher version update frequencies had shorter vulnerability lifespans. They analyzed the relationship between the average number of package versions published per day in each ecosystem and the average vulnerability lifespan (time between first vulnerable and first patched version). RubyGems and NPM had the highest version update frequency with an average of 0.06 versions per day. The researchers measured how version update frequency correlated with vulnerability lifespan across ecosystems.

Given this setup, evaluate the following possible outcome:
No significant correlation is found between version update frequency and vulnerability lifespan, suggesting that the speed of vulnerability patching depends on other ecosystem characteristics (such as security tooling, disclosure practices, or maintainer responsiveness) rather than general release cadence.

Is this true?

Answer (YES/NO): YES